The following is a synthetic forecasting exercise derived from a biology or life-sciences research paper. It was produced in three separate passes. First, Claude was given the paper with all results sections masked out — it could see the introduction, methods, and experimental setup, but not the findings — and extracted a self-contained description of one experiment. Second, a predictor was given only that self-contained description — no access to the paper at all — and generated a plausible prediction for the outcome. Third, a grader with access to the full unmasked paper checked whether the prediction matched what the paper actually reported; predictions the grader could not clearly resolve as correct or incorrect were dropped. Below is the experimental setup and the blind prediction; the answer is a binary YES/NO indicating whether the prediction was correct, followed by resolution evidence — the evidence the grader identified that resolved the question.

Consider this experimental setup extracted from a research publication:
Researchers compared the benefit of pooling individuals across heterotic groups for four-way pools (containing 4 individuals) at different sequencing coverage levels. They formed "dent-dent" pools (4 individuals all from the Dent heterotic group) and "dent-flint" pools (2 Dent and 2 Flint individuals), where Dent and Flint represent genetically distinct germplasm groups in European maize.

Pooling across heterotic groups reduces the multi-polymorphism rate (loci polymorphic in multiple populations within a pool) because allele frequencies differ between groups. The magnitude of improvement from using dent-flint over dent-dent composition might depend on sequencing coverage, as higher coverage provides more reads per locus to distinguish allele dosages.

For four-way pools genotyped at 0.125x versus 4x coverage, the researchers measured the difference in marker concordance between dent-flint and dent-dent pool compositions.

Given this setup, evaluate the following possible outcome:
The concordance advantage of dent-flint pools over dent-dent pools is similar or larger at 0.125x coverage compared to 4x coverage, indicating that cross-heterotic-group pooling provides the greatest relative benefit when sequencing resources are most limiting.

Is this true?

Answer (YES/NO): NO